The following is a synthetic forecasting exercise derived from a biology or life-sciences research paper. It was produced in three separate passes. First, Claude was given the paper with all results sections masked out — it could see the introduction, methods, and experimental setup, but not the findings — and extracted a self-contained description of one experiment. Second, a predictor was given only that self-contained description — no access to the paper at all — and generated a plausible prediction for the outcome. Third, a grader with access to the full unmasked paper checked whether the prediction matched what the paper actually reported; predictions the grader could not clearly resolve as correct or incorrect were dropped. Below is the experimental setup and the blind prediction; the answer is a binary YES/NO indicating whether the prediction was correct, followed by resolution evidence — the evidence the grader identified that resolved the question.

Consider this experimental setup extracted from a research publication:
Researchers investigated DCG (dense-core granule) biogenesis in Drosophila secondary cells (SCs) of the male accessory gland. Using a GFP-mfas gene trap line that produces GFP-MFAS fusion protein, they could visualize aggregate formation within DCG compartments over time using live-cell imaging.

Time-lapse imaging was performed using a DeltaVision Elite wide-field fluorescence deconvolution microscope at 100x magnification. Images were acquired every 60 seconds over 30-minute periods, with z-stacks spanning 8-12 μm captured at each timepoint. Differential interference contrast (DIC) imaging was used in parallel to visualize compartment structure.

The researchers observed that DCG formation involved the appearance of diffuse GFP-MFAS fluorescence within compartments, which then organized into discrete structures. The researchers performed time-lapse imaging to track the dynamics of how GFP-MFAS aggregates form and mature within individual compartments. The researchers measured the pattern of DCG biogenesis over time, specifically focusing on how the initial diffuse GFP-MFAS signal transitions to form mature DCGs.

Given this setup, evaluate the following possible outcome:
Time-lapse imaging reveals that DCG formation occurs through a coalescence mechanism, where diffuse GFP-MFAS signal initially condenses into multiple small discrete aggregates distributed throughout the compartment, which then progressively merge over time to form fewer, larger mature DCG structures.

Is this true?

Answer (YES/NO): NO